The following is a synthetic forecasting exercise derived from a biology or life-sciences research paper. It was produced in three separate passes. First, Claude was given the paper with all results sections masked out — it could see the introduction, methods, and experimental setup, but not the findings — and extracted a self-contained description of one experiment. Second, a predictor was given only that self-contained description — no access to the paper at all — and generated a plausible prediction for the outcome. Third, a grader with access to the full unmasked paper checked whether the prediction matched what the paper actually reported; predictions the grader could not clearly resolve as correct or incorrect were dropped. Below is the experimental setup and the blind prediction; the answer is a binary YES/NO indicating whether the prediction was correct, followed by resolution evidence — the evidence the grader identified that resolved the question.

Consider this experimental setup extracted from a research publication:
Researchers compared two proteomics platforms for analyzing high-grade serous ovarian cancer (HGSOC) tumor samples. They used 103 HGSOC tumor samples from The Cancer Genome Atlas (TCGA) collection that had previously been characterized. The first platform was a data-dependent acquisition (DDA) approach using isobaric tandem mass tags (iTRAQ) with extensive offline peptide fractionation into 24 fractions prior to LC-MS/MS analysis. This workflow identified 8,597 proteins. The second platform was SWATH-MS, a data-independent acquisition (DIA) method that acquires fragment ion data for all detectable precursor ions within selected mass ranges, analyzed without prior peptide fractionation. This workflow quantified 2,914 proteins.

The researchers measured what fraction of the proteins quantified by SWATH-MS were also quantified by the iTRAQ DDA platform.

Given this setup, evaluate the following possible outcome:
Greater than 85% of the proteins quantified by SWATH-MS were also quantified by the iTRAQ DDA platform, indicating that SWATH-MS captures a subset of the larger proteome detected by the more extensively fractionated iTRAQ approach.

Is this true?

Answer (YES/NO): YES